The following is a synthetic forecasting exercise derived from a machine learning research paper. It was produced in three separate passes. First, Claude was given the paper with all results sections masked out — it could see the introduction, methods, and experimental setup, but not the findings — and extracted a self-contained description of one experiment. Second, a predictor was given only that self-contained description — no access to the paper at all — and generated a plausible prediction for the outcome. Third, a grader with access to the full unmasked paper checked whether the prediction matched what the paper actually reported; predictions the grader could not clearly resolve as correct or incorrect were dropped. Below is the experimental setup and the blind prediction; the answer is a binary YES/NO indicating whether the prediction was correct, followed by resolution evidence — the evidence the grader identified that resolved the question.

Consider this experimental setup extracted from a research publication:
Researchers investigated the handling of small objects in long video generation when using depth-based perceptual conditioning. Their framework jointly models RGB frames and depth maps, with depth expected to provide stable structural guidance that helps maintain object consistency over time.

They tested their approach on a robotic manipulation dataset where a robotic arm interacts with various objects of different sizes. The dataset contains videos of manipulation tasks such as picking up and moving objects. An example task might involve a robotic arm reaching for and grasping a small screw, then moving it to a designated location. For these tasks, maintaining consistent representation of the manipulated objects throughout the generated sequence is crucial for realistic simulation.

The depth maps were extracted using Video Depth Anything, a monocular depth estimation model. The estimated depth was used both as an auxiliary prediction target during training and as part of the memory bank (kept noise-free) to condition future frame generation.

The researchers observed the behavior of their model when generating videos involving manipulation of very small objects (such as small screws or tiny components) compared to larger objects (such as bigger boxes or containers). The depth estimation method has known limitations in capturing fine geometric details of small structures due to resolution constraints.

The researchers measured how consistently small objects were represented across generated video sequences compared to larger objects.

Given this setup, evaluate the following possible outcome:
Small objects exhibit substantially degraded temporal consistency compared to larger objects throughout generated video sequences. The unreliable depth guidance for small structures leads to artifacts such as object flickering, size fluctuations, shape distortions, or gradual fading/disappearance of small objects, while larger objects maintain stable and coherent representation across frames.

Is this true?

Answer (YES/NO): YES